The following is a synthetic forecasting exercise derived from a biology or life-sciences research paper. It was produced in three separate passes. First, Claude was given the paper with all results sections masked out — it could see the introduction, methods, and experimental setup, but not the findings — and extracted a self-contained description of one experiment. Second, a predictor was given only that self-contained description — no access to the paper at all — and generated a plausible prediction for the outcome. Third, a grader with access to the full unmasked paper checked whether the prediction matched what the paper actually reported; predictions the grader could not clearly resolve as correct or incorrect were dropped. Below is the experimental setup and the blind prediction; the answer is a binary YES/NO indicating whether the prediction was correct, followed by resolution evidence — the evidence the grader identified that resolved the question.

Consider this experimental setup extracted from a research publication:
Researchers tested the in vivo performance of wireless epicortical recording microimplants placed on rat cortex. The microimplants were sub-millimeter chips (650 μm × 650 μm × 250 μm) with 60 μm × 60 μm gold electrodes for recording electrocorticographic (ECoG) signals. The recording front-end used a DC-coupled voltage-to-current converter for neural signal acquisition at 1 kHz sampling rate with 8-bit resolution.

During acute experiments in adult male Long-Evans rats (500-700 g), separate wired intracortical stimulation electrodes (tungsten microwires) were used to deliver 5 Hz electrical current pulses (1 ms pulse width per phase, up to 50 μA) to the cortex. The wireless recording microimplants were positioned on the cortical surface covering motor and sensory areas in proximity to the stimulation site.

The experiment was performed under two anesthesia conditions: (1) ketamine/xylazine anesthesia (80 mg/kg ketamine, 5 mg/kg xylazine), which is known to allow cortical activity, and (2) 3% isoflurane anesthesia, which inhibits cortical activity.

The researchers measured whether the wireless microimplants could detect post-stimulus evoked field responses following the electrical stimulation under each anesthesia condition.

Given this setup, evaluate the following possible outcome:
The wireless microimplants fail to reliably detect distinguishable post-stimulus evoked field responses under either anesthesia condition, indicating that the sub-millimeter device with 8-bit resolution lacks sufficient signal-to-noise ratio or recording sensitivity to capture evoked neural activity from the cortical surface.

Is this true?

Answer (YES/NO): NO